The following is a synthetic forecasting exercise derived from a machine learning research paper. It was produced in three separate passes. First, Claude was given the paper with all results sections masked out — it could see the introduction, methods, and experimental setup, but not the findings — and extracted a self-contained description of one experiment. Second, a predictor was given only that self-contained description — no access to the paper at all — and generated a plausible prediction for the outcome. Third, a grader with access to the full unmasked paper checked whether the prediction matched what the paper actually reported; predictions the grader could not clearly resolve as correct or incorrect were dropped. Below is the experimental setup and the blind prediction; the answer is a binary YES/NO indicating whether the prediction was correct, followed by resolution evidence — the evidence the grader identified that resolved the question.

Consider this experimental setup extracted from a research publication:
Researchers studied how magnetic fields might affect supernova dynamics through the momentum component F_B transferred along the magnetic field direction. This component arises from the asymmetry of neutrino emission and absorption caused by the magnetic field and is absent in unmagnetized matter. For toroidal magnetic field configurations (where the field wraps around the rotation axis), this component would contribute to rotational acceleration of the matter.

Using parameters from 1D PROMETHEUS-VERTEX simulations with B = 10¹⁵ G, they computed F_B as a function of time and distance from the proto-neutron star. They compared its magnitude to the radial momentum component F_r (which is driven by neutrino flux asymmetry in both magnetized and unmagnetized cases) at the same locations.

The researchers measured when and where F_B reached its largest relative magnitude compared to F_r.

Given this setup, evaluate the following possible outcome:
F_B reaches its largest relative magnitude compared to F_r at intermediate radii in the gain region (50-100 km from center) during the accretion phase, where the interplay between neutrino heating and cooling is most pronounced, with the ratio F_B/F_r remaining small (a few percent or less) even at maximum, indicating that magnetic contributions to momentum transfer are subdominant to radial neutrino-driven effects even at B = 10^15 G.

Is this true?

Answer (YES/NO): NO